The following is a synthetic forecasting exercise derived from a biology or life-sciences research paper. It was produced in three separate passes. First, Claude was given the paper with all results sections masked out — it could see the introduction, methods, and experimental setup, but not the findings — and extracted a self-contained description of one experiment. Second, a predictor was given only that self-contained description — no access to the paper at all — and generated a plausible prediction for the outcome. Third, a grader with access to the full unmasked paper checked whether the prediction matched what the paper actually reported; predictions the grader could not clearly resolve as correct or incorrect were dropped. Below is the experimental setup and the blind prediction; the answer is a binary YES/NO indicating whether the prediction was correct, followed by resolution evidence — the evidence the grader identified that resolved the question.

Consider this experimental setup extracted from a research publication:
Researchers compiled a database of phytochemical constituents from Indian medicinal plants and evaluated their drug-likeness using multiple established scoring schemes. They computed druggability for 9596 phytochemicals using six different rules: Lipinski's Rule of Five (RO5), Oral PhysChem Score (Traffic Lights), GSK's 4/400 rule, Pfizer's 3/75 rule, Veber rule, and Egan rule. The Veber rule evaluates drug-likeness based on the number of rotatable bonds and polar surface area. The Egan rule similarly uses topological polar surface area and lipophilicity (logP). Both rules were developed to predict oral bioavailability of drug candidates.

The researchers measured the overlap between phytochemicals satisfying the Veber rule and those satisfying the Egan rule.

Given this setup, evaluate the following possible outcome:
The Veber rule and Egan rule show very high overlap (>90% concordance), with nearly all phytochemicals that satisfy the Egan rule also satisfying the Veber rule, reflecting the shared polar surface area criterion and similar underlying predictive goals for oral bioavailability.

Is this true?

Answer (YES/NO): YES